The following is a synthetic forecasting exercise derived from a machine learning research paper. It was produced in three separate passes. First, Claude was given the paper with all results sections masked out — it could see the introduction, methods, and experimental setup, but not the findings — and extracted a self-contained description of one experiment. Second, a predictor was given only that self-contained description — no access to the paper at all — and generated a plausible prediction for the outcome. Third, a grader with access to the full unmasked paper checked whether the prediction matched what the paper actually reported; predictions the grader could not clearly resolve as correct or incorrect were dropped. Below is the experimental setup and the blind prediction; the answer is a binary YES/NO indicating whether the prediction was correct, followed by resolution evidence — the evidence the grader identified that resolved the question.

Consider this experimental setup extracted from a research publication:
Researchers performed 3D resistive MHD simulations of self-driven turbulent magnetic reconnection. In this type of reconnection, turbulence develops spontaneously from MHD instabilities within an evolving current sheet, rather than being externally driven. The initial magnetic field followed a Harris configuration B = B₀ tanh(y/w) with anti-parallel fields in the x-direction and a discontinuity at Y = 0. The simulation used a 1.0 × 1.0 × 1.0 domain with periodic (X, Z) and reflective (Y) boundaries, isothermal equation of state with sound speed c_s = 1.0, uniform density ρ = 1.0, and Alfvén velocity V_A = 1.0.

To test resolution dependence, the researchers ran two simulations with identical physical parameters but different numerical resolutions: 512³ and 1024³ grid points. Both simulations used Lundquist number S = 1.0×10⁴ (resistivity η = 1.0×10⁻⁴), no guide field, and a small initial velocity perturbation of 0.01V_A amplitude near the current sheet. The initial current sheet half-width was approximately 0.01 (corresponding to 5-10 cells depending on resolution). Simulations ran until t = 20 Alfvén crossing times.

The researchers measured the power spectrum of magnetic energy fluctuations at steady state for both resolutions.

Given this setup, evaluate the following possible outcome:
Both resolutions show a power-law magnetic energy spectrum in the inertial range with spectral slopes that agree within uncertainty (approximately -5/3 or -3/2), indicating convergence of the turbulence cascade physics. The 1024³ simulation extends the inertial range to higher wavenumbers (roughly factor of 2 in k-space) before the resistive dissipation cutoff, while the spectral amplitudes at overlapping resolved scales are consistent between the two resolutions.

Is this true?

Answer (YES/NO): NO